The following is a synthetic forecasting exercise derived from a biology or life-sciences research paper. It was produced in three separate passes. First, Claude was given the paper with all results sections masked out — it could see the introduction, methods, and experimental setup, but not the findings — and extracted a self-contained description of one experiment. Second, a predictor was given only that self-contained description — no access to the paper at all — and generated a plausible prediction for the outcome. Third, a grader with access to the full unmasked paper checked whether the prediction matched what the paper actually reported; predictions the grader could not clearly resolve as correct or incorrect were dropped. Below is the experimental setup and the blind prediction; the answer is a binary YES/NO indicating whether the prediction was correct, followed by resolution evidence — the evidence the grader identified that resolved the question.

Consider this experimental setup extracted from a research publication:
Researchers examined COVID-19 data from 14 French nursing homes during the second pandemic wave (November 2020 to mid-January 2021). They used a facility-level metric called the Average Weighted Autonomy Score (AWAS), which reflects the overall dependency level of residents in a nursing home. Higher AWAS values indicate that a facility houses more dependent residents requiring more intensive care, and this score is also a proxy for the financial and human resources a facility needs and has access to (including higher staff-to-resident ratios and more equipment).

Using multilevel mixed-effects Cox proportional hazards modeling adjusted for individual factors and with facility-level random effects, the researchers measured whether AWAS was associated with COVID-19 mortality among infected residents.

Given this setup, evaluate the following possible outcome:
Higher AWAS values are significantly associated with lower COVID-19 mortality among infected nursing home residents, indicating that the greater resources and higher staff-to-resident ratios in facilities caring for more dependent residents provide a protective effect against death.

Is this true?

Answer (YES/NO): YES